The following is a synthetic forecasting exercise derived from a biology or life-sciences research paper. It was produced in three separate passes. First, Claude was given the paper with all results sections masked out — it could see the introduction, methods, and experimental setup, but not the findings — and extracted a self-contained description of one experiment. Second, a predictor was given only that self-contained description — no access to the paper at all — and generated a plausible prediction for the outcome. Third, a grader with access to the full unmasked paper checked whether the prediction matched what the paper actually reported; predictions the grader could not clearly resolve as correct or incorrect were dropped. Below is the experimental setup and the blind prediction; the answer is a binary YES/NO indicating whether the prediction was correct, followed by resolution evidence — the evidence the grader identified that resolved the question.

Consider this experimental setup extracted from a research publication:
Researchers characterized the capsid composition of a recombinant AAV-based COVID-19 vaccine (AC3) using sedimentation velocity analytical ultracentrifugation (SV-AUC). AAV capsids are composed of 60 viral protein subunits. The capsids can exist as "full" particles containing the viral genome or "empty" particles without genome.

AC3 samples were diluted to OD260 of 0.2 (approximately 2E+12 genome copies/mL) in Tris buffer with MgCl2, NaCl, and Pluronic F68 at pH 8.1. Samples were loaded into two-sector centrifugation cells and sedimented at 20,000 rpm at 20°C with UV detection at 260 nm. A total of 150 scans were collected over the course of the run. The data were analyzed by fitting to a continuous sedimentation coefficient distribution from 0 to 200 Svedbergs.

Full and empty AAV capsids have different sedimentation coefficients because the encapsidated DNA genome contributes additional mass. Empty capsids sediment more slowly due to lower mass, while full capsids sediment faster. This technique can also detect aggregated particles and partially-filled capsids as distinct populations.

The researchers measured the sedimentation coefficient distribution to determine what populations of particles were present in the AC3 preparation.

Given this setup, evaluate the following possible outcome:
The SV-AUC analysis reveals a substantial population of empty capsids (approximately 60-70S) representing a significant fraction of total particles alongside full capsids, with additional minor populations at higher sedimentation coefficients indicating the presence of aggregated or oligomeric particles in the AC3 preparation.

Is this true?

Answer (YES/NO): NO